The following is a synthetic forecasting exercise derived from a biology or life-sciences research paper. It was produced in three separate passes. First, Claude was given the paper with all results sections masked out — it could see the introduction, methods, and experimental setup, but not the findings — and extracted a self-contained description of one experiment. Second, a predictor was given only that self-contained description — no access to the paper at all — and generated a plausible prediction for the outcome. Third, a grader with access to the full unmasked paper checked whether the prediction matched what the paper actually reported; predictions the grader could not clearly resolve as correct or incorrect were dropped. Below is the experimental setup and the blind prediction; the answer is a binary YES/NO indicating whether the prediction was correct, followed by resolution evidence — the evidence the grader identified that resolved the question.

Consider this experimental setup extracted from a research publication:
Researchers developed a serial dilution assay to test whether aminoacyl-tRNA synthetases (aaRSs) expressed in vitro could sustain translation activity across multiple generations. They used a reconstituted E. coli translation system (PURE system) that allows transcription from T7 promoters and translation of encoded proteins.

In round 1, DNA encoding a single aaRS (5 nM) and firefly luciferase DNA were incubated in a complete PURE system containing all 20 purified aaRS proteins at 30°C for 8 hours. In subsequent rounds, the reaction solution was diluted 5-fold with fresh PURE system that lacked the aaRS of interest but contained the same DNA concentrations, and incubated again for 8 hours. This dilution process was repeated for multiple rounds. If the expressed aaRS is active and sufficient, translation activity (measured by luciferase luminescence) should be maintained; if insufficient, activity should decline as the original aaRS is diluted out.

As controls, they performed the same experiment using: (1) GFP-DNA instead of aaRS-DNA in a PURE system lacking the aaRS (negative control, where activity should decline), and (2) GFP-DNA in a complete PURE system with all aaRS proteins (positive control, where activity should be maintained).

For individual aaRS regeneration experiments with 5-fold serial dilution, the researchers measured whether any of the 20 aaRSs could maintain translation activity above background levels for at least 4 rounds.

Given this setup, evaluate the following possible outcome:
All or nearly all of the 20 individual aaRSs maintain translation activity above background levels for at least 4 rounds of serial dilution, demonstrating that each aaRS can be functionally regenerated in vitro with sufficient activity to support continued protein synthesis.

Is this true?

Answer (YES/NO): NO